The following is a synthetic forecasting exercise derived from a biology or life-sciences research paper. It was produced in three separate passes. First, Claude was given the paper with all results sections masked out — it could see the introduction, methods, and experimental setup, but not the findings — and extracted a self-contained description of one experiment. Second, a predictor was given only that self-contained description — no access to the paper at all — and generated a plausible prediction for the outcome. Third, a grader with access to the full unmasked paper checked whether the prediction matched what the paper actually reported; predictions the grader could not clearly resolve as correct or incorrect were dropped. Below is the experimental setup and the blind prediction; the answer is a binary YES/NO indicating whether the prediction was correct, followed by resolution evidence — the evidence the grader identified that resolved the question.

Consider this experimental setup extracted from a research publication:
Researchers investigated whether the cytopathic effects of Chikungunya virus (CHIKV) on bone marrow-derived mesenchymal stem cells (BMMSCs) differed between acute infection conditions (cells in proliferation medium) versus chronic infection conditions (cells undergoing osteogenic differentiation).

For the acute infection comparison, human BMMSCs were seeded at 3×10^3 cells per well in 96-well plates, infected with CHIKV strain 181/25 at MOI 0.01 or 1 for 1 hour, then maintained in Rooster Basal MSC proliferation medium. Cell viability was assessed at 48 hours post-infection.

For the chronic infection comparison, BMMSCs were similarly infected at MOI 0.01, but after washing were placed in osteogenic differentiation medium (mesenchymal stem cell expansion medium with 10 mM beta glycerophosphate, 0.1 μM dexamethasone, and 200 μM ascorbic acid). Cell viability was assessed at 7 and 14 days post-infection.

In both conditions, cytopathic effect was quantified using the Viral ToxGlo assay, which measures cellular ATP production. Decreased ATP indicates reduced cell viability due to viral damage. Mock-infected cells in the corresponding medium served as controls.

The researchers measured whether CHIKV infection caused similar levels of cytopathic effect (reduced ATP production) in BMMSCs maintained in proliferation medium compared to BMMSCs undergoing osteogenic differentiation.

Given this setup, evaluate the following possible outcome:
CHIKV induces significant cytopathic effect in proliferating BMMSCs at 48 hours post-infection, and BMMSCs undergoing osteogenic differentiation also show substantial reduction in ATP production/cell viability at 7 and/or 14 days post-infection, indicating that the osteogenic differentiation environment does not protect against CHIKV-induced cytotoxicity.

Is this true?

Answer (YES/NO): NO